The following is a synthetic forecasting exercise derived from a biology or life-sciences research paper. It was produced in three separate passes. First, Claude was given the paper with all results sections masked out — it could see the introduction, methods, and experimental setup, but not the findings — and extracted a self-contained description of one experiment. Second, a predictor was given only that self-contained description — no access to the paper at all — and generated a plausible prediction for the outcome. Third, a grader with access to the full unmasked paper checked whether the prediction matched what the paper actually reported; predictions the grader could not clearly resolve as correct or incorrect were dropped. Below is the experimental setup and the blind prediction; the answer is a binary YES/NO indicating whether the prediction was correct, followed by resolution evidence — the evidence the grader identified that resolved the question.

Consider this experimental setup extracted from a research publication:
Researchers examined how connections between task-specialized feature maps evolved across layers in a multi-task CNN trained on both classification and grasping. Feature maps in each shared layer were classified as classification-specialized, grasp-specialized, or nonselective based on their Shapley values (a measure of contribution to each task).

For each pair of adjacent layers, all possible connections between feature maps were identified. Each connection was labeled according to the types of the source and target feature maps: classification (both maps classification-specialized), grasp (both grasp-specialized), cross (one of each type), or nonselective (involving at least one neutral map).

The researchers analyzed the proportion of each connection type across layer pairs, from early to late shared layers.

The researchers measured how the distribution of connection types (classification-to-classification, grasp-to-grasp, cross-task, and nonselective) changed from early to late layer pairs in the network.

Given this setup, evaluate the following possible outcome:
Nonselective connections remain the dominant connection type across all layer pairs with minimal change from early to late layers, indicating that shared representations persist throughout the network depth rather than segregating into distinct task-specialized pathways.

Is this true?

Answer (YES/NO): NO